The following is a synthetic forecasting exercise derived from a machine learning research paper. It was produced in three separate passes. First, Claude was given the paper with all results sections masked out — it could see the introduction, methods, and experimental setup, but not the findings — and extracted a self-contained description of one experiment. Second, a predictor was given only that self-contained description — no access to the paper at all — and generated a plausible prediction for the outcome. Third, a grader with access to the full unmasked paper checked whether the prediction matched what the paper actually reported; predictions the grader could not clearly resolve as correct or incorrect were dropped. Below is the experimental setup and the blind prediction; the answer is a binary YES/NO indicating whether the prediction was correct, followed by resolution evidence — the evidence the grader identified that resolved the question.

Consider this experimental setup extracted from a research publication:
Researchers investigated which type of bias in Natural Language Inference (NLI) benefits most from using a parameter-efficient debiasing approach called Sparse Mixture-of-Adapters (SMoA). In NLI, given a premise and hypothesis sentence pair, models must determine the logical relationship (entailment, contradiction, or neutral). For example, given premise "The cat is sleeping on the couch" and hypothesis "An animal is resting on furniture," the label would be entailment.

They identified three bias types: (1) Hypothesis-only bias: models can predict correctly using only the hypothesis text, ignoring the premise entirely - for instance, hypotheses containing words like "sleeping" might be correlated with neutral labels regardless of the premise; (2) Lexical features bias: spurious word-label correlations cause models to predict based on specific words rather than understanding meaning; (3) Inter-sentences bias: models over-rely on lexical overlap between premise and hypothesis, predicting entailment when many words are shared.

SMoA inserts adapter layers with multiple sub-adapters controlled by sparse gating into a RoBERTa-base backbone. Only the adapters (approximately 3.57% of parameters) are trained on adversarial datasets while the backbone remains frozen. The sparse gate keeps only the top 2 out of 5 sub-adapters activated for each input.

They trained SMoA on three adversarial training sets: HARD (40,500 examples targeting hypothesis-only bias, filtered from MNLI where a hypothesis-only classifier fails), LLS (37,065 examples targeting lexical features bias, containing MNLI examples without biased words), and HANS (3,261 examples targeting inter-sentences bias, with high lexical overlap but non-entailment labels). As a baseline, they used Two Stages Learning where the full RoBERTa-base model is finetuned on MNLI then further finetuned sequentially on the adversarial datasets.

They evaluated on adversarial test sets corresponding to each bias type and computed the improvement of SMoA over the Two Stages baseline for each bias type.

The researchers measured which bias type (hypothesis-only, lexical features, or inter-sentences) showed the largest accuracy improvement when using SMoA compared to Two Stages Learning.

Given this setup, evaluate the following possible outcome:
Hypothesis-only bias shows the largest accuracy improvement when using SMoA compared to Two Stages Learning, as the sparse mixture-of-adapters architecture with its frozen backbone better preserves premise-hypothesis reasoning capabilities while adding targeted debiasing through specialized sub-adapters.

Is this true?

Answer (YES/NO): NO